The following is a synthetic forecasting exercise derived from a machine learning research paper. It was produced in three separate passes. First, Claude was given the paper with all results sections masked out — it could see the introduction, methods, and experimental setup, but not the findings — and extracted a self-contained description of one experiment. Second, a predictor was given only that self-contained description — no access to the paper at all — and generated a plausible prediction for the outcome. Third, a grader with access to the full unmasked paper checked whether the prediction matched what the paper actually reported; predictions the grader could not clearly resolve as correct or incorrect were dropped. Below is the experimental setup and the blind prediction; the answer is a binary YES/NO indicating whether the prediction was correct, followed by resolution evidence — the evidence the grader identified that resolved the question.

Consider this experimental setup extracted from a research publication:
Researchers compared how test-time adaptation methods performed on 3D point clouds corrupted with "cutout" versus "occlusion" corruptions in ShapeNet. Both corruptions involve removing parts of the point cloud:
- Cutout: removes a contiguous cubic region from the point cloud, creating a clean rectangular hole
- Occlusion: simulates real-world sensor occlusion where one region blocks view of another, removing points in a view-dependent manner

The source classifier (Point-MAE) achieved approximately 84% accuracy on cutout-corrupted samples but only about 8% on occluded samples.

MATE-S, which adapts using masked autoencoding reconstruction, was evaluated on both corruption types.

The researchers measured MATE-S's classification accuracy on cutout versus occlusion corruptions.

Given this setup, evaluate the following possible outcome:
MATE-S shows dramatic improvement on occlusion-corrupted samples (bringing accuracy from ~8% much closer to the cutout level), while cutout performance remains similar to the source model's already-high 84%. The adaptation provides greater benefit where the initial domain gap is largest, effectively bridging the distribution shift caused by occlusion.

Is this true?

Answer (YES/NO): NO